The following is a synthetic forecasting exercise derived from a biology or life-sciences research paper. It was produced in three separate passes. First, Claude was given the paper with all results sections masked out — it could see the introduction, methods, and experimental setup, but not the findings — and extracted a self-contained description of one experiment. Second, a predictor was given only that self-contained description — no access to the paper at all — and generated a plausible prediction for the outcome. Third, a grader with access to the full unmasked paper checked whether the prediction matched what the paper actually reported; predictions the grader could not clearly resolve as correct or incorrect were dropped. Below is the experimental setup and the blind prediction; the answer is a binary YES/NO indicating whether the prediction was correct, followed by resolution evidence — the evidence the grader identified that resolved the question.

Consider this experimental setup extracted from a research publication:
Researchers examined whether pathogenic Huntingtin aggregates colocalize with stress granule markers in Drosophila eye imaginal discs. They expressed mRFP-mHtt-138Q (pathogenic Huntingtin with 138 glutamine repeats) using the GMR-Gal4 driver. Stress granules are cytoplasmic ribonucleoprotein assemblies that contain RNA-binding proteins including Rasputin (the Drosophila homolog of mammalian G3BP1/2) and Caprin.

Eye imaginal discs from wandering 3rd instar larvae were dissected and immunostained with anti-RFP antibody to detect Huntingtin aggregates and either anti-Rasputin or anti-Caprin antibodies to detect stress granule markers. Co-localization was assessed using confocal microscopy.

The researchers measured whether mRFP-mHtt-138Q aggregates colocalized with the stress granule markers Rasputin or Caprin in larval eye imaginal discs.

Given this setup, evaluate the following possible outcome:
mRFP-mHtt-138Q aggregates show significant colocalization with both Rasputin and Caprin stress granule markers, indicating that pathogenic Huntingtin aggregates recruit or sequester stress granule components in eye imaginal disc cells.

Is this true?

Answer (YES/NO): NO